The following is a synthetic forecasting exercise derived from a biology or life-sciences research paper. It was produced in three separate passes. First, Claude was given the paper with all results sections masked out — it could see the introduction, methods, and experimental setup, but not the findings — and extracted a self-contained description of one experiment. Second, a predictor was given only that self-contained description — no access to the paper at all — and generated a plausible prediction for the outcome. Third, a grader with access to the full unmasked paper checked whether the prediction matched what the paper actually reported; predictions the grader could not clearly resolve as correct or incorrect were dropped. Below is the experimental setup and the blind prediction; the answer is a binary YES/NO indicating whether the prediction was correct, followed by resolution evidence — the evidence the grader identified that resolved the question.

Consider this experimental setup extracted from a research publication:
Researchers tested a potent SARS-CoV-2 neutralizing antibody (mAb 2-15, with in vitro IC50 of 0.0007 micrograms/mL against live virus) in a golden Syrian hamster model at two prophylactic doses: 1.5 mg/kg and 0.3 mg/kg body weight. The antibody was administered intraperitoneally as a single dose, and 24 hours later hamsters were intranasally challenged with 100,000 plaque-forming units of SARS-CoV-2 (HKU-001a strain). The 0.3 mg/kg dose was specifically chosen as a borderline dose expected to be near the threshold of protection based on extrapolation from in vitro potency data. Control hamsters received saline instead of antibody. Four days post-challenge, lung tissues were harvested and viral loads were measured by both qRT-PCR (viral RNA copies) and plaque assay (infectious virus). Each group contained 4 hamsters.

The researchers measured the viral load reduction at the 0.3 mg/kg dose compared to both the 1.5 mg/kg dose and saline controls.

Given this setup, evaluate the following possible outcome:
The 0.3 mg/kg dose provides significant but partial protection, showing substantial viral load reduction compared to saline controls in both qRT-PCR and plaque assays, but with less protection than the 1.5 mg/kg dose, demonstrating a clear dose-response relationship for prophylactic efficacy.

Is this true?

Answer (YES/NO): NO